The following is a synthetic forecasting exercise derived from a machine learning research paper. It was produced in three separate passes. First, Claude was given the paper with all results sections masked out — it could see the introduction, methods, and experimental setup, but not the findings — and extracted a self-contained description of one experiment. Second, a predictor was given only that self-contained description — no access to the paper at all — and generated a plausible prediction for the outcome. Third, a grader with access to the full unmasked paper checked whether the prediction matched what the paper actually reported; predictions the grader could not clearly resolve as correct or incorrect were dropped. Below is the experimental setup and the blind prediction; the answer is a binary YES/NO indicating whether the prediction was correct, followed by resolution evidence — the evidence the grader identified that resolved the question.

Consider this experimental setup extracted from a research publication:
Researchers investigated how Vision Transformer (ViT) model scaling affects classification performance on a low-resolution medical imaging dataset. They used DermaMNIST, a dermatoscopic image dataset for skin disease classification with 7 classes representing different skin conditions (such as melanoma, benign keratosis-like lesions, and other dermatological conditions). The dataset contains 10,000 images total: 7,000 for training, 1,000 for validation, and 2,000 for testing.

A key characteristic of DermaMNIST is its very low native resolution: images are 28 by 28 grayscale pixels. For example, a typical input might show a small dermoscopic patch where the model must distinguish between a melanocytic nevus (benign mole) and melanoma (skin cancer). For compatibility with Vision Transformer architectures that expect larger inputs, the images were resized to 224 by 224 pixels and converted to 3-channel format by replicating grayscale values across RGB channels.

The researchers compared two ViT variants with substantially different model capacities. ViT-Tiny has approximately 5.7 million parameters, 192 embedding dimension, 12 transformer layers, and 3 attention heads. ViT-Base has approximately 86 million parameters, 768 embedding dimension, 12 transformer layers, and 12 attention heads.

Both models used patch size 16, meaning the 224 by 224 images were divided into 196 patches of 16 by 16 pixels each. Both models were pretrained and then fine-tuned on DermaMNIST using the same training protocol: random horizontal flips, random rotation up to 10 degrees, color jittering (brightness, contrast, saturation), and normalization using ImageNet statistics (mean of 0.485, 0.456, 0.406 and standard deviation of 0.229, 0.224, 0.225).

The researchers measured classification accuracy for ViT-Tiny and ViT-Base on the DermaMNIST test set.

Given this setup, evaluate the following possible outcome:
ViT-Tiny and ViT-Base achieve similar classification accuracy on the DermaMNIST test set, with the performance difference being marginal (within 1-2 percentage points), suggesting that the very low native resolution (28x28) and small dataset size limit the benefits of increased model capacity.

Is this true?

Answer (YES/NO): YES